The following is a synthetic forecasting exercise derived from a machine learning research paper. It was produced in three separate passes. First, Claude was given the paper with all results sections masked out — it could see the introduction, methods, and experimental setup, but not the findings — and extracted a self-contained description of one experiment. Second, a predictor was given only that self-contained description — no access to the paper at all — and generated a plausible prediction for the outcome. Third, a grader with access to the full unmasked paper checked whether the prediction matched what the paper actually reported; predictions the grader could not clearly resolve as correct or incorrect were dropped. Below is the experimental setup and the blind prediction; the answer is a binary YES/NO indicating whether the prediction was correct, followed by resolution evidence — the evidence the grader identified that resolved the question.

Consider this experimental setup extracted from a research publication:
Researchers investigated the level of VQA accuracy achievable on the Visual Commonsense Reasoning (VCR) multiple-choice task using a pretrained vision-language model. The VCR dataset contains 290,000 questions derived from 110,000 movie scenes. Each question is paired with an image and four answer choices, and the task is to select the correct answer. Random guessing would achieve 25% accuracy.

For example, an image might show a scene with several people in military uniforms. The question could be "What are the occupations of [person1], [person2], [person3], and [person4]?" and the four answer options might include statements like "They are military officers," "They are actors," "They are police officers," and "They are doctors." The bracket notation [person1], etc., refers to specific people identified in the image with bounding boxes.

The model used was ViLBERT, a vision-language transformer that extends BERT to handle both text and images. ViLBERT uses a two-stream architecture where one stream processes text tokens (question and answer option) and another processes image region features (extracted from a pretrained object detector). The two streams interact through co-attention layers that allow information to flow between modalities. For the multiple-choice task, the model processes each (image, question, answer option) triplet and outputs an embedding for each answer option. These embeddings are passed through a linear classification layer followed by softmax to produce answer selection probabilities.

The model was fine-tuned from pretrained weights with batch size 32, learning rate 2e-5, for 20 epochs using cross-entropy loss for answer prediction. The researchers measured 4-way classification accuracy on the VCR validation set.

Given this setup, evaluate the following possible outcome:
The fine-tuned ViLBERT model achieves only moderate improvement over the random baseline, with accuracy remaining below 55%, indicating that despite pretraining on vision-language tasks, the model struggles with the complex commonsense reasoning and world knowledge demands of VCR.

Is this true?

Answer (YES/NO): NO